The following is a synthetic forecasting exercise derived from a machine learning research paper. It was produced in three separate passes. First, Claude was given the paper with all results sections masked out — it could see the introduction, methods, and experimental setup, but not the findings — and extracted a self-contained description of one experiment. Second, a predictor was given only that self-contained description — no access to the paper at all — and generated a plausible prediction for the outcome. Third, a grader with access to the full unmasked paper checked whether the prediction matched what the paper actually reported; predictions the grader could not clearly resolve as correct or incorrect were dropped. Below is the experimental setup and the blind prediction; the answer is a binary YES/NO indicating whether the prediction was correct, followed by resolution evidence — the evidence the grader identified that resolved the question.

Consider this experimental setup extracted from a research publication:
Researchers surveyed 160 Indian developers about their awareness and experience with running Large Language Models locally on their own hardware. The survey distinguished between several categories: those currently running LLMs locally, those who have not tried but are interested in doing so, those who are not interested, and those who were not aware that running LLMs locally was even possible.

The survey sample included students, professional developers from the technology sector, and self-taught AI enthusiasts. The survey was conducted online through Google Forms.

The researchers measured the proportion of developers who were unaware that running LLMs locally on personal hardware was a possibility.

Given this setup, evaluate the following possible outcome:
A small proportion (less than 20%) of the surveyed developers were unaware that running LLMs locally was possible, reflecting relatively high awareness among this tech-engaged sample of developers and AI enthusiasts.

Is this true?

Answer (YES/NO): YES